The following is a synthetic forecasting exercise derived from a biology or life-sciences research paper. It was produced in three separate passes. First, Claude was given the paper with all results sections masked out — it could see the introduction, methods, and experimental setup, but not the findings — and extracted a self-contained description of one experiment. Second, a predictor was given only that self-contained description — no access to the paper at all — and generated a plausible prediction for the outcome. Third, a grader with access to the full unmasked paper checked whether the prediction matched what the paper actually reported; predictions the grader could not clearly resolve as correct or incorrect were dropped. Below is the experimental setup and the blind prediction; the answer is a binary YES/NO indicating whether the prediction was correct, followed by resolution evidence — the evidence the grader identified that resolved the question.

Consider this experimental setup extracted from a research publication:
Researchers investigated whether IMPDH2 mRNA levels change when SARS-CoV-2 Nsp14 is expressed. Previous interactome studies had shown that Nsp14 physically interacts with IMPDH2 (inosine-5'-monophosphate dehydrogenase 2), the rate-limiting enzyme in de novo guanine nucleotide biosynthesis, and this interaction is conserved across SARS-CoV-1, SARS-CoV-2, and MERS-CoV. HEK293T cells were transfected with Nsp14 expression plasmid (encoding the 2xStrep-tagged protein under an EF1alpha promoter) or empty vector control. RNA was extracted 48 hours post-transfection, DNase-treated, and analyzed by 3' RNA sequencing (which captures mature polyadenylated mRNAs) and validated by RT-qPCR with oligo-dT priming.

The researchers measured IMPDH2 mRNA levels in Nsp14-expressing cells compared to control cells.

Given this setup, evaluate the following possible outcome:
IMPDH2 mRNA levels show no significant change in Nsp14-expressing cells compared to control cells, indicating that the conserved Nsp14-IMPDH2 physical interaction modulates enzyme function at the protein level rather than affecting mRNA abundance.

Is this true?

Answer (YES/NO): NO